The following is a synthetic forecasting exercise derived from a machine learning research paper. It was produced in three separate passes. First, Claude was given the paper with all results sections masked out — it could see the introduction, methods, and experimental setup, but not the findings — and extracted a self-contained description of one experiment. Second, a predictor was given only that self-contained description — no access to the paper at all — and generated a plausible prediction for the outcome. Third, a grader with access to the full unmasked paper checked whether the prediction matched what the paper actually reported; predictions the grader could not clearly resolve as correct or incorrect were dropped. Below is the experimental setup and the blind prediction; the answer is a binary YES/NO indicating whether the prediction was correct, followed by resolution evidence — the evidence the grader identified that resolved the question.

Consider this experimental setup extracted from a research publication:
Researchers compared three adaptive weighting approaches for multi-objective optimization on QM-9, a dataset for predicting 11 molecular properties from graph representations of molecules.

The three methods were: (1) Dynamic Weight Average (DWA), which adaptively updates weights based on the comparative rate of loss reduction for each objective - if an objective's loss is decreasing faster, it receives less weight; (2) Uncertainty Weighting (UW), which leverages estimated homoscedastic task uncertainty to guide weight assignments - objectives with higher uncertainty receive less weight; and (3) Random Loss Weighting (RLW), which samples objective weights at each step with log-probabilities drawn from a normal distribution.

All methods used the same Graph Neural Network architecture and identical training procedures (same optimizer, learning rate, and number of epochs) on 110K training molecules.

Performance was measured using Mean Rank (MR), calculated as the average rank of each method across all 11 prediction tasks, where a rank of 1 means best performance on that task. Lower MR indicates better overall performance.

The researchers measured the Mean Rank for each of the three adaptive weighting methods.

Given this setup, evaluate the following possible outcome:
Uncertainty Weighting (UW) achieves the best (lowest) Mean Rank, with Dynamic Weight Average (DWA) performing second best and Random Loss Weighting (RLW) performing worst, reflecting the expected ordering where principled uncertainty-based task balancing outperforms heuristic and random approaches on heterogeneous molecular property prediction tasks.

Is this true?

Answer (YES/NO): YES